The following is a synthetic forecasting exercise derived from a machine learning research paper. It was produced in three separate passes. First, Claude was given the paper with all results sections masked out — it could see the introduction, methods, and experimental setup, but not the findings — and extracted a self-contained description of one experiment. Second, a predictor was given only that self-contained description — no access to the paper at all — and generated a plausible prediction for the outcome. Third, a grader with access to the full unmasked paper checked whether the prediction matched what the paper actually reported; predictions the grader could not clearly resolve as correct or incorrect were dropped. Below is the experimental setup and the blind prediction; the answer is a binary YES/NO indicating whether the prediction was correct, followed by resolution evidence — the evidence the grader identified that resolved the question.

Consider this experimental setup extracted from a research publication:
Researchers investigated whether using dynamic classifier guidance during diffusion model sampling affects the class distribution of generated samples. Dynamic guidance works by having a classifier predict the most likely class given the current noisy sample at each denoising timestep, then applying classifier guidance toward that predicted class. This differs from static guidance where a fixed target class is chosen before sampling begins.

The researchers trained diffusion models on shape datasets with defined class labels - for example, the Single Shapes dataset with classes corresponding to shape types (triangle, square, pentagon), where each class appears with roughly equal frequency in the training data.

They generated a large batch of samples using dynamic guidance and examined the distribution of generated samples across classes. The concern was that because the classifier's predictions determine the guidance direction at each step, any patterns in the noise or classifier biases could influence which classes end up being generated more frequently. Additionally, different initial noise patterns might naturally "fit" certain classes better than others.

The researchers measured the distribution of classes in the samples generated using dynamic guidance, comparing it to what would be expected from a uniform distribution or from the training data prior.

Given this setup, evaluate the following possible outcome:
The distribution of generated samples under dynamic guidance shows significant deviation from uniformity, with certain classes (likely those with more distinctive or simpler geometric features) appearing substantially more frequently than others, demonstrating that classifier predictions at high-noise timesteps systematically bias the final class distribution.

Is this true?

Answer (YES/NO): YES